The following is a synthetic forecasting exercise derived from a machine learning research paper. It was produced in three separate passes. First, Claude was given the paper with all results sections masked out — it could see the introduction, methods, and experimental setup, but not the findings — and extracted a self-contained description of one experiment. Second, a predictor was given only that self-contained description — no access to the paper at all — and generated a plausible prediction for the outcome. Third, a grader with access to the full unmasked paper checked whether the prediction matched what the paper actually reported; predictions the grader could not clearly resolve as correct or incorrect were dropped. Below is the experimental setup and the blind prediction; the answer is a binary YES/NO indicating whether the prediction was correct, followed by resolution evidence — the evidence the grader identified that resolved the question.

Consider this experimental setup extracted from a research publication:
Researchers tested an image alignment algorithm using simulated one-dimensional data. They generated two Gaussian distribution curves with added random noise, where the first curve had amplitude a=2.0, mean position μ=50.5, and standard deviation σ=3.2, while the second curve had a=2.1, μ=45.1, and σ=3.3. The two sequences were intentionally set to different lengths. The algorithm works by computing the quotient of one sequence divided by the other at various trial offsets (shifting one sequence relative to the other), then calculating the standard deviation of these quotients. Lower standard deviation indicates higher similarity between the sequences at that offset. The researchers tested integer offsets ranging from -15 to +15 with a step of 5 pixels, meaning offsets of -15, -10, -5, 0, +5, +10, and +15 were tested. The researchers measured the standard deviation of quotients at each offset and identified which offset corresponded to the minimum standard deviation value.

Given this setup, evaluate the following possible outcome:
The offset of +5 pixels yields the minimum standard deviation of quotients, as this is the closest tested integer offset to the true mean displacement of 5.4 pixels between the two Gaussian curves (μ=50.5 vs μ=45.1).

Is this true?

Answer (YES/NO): NO